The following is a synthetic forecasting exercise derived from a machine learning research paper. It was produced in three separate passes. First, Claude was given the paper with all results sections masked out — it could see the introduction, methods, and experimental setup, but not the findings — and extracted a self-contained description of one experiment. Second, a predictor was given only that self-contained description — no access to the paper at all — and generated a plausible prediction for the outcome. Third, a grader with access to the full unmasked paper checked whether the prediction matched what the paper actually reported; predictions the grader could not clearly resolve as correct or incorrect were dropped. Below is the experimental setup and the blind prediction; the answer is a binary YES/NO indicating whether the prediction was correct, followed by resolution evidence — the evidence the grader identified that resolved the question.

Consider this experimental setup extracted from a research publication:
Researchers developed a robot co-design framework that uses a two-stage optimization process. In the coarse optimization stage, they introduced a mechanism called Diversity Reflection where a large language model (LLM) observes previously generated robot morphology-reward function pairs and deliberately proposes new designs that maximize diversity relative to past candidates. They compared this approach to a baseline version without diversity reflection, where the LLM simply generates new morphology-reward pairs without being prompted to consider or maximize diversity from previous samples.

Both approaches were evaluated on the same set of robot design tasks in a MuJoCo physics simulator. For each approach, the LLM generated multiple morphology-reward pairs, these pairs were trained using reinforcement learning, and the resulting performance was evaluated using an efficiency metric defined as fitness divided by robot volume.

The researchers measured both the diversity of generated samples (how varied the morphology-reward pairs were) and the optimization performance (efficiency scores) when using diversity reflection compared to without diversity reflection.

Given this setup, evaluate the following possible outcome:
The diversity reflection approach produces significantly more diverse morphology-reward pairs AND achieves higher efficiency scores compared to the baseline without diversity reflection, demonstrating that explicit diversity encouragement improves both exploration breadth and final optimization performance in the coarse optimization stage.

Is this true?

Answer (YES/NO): YES